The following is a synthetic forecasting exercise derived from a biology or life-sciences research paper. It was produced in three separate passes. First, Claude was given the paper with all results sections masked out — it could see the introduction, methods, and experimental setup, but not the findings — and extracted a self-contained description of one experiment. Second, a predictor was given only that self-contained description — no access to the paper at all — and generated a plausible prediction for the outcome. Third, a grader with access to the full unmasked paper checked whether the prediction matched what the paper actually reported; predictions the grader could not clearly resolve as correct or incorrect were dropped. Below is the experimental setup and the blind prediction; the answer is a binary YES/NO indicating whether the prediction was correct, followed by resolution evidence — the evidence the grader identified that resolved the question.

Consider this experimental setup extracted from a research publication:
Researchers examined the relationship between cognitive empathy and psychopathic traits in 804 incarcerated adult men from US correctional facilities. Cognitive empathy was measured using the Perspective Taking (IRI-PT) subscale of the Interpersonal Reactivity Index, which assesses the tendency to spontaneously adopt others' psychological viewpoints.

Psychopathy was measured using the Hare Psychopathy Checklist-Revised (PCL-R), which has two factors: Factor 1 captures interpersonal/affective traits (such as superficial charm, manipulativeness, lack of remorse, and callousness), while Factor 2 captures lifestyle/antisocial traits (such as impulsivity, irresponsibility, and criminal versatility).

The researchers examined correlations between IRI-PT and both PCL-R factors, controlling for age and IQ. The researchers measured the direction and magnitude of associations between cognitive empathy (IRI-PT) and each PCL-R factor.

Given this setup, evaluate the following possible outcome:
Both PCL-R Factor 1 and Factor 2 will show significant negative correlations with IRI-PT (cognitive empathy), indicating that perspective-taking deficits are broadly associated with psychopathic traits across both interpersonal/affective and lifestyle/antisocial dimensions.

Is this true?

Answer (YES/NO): NO